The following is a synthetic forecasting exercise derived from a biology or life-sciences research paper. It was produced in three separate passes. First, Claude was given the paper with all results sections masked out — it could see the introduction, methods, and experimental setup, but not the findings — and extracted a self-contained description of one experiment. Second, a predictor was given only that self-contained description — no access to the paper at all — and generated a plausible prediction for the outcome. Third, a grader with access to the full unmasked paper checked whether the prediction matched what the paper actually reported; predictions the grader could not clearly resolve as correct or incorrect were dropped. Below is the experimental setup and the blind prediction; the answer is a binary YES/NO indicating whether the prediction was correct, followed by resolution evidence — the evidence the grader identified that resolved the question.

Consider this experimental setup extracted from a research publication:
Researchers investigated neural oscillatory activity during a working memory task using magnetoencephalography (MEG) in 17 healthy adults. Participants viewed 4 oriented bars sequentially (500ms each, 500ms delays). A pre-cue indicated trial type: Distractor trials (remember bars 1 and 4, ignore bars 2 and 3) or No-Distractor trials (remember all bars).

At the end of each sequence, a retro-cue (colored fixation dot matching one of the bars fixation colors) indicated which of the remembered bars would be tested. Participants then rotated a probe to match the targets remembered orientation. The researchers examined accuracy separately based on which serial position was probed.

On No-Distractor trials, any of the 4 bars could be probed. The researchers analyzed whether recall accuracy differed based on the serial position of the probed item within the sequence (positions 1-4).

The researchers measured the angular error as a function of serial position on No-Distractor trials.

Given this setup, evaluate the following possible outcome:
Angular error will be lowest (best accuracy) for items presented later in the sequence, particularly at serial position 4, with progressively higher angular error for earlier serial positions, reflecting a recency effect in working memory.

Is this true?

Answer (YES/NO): NO